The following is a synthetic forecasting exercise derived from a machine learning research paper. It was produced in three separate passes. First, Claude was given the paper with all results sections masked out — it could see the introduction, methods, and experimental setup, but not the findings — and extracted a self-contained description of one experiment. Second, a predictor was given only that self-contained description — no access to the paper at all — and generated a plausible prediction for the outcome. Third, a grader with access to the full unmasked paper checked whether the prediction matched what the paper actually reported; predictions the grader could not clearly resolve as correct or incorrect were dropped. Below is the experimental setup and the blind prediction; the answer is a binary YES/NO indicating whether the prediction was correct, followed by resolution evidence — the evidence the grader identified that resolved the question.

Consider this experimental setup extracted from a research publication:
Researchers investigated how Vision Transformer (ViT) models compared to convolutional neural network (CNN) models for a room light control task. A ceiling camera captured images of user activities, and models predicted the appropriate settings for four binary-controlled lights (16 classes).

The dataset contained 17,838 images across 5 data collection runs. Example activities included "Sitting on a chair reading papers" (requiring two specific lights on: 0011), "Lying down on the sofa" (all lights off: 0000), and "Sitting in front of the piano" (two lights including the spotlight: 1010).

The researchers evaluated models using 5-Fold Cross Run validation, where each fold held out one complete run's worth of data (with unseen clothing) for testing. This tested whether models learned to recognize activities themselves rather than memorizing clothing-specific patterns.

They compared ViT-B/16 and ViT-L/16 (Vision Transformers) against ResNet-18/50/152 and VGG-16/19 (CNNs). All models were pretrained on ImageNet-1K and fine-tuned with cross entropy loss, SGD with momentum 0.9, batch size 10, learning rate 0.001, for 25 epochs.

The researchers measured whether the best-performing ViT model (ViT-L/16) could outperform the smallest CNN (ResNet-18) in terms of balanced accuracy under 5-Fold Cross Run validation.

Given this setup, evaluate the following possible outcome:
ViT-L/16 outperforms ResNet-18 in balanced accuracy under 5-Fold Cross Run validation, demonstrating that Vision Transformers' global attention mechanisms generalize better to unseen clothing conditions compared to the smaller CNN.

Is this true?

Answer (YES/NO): NO